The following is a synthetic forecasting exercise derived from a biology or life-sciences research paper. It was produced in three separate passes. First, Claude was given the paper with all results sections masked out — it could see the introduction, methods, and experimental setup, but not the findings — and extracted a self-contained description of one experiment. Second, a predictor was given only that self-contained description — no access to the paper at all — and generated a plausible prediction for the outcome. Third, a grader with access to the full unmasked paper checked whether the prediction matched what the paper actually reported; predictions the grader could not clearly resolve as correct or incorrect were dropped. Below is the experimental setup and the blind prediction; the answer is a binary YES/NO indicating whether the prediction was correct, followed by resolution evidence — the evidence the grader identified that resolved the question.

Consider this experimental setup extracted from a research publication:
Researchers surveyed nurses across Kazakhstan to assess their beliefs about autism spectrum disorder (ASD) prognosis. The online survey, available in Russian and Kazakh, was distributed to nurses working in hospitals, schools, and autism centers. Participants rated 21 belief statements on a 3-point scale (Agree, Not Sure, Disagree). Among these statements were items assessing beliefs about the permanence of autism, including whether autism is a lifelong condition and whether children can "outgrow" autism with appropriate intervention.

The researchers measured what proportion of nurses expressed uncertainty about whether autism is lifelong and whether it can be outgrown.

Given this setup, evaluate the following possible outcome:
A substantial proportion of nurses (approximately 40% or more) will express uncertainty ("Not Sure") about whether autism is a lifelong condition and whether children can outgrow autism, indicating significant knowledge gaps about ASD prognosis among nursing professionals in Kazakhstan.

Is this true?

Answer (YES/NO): YES